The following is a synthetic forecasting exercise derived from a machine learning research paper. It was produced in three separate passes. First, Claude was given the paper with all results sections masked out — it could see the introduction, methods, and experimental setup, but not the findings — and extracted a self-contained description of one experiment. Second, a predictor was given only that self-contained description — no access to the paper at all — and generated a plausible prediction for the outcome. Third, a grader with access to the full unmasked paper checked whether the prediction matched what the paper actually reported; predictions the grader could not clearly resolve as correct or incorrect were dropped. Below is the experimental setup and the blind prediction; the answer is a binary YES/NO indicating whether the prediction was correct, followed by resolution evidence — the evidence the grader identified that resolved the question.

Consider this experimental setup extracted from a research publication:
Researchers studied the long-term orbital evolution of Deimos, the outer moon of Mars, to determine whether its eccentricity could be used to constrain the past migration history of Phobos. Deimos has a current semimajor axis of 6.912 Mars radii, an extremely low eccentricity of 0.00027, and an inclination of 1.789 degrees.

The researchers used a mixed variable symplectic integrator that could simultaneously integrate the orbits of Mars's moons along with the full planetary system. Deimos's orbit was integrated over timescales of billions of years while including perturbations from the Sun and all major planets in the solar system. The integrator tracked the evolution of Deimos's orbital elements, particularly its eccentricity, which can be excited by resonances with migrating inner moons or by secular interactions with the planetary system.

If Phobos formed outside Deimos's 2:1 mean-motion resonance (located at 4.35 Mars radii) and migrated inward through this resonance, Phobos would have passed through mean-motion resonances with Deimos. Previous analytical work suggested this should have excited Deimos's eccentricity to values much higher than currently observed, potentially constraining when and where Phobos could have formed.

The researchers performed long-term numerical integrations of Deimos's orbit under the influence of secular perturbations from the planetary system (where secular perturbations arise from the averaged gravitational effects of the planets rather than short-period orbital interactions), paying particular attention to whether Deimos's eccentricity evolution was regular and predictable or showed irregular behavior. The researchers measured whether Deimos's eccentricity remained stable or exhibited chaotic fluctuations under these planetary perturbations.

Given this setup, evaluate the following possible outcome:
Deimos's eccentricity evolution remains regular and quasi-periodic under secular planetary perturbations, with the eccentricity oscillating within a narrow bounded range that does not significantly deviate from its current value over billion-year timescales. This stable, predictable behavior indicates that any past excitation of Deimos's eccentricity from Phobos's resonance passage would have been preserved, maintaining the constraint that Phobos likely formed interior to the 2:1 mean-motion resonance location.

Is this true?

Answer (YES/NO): NO